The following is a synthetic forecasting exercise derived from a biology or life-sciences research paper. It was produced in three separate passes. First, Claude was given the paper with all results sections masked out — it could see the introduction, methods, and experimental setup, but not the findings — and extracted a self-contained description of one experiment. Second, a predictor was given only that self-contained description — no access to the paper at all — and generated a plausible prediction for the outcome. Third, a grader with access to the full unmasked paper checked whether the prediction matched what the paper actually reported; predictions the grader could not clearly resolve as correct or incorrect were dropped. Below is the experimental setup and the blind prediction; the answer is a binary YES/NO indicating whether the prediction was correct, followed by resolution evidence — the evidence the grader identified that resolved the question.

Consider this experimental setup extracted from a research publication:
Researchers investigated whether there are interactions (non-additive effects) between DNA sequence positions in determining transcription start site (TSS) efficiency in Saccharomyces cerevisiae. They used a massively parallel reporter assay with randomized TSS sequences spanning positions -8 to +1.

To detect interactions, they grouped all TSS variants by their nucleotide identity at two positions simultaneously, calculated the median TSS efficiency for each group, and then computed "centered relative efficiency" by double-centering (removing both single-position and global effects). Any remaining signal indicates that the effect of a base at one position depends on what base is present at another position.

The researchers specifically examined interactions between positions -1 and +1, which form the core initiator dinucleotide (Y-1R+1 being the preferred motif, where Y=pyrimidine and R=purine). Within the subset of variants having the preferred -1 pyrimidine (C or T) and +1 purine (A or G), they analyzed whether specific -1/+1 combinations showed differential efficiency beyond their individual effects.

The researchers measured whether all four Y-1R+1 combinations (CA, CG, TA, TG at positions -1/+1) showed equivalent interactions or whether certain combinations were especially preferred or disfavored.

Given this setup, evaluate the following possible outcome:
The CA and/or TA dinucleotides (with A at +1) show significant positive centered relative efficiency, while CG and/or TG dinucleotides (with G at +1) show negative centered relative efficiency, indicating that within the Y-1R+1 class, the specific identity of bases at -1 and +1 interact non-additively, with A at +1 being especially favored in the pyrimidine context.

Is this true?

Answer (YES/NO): NO